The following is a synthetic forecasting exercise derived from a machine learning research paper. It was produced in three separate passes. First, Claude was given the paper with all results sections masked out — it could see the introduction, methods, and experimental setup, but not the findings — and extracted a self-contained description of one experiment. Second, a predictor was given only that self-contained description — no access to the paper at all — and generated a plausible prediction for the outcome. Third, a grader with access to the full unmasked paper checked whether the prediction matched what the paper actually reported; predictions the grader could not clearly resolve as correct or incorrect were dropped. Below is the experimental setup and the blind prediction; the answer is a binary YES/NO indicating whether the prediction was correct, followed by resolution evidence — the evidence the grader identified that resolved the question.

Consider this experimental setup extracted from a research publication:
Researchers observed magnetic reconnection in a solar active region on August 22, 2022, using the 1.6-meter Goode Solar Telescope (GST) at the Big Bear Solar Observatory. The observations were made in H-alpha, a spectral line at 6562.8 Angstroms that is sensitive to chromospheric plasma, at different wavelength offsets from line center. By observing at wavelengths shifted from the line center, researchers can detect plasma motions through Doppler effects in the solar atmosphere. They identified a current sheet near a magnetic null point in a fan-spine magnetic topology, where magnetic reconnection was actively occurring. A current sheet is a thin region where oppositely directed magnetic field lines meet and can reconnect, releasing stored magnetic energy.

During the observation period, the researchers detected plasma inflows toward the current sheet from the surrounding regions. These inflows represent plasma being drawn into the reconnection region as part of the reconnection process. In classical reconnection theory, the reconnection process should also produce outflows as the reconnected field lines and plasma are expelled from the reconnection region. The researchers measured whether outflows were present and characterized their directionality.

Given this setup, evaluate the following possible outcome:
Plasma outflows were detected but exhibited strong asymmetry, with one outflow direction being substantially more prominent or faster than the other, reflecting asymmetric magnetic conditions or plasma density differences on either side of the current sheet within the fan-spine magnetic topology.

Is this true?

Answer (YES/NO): NO